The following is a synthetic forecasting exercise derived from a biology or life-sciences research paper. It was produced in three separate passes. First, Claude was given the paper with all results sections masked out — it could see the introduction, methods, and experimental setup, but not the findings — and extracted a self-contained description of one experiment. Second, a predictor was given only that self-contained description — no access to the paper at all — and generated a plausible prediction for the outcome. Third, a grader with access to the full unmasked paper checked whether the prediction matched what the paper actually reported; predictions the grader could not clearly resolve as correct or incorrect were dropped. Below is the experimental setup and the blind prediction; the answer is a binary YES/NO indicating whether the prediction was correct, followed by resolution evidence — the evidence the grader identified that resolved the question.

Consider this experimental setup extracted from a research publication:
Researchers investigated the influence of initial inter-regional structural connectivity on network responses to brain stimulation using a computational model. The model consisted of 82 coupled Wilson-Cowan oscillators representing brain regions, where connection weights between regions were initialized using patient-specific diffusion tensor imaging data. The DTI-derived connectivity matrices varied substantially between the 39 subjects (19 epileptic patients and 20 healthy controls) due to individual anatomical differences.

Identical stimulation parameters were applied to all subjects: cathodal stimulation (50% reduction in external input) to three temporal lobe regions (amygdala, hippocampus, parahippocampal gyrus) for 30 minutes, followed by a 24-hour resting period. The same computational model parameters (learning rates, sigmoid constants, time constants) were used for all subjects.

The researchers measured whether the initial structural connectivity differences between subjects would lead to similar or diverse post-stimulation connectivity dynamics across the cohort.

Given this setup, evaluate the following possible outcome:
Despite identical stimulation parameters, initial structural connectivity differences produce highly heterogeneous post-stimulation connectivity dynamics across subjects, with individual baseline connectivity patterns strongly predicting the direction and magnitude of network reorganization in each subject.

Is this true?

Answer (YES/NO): NO